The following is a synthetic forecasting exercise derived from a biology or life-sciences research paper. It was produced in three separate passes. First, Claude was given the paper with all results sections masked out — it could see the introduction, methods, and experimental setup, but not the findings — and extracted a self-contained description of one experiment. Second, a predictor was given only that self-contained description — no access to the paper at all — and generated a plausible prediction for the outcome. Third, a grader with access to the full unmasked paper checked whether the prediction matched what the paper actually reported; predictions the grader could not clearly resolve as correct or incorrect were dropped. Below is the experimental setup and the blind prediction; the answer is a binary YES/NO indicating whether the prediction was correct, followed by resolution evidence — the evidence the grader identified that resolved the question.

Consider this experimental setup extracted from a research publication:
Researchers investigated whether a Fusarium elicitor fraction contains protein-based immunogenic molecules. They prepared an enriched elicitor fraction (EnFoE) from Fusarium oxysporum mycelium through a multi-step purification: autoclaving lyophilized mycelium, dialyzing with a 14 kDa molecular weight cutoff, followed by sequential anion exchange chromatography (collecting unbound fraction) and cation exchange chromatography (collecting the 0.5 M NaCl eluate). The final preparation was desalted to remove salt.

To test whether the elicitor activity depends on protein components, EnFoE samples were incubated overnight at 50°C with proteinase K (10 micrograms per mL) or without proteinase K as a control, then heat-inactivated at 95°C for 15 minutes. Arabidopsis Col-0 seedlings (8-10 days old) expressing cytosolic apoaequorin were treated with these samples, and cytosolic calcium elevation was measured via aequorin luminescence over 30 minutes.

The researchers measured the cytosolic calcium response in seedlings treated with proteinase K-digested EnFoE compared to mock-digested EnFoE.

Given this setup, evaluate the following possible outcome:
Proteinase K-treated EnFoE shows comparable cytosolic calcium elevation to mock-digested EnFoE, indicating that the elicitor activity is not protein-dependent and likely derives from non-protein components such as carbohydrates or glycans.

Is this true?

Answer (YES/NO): NO